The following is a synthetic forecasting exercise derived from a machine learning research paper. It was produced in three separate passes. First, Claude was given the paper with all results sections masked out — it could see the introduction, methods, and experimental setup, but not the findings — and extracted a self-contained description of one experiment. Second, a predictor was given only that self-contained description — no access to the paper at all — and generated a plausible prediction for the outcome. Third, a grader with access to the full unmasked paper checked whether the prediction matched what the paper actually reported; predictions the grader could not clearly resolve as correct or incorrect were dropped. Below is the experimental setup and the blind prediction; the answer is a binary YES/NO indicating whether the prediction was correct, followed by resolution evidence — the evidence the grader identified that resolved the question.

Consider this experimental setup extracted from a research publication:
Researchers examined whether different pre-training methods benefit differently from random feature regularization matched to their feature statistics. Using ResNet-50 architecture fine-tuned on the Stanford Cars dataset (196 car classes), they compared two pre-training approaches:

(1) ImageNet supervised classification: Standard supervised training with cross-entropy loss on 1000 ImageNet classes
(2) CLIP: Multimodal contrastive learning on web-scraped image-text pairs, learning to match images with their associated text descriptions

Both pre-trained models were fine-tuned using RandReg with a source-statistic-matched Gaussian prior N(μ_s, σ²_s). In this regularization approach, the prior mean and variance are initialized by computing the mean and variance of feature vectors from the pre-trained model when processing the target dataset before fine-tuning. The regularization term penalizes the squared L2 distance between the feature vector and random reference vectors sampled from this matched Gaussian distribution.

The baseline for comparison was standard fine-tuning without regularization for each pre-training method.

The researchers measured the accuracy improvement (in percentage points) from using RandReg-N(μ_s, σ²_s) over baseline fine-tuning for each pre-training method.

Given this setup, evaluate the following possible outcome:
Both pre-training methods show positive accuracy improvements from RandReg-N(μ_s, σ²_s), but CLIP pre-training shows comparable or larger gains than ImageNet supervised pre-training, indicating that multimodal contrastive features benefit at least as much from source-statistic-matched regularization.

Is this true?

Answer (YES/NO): YES